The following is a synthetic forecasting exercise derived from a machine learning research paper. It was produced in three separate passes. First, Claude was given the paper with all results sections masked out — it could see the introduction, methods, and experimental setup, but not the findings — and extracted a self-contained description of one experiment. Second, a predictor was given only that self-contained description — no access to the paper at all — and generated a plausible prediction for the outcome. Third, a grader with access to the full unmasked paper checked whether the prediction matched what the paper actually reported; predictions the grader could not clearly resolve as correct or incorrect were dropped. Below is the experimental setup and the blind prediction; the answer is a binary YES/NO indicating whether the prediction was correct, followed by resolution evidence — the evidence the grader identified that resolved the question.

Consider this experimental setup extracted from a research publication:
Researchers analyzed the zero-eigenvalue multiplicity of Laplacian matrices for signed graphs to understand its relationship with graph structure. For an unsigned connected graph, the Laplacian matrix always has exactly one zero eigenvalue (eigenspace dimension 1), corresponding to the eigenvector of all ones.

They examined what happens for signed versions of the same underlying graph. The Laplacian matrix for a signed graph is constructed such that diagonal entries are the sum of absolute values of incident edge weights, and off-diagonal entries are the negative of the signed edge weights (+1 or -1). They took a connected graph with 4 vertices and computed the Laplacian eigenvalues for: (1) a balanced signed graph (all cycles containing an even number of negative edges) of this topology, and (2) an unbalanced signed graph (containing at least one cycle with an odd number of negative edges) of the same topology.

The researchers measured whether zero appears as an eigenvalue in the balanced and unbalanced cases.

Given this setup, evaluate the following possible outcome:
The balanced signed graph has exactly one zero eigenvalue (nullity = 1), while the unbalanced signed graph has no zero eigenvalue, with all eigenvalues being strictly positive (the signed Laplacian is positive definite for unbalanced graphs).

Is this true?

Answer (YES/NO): YES